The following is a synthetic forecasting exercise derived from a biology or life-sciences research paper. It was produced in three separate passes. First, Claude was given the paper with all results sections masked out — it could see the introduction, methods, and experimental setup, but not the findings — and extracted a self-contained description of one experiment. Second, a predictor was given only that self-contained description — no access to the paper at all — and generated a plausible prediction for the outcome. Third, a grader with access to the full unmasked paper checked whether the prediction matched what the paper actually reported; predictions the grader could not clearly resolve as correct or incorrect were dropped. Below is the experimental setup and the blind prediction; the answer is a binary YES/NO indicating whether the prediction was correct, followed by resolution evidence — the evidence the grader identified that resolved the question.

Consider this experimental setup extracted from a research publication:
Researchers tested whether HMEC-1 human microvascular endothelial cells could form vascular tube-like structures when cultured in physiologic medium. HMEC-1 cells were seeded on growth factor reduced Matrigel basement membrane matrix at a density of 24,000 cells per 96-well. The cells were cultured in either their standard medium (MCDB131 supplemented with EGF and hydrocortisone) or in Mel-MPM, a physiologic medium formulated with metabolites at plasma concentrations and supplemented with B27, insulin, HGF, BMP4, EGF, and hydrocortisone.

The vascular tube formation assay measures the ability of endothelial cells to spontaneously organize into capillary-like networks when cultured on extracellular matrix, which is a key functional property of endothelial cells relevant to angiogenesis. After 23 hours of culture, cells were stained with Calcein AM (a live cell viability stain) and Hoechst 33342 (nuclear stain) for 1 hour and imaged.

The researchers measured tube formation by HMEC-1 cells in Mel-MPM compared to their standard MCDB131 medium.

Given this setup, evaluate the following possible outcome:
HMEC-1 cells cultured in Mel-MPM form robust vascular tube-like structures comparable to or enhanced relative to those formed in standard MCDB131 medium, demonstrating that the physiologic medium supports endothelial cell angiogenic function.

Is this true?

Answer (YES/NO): YES